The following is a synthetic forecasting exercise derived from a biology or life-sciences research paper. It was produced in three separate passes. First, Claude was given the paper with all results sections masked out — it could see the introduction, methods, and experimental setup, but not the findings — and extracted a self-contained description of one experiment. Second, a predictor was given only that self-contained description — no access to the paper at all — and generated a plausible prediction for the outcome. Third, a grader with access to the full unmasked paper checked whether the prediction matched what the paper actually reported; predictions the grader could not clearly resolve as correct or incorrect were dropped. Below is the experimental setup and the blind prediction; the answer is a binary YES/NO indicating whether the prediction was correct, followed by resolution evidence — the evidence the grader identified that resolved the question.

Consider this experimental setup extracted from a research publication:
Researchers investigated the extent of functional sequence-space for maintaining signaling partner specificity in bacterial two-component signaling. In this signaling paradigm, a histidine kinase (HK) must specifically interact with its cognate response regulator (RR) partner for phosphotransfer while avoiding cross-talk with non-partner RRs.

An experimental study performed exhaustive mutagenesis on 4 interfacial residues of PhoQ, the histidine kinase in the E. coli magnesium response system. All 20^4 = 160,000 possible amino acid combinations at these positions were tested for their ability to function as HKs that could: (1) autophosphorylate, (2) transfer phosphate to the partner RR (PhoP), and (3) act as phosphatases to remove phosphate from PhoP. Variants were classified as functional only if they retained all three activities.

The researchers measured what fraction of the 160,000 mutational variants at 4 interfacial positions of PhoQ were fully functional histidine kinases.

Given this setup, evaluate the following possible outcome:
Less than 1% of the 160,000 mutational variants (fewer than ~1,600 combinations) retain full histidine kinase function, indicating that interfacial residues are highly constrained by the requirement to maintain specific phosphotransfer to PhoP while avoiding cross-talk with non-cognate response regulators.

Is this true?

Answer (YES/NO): NO